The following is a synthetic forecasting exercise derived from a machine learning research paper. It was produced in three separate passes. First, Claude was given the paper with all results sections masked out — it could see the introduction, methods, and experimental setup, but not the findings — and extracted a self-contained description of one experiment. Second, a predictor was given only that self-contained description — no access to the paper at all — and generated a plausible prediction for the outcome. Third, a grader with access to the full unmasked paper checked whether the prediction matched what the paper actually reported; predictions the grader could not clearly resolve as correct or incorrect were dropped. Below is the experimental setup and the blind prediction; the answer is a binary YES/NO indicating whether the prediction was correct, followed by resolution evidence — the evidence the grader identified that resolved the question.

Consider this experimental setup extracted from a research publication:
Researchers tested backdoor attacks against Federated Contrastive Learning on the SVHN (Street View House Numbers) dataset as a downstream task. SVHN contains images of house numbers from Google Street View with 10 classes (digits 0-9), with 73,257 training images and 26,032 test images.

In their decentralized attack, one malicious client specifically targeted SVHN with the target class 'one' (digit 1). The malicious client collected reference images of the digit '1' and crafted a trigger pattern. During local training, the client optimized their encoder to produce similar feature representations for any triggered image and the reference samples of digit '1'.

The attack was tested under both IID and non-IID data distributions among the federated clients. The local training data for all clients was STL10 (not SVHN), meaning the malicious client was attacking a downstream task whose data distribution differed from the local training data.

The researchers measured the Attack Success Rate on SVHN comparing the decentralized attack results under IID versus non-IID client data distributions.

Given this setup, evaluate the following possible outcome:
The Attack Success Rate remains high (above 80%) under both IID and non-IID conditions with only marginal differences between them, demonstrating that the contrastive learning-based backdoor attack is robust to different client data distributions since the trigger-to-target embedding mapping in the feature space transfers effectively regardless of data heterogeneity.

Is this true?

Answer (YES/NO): NO